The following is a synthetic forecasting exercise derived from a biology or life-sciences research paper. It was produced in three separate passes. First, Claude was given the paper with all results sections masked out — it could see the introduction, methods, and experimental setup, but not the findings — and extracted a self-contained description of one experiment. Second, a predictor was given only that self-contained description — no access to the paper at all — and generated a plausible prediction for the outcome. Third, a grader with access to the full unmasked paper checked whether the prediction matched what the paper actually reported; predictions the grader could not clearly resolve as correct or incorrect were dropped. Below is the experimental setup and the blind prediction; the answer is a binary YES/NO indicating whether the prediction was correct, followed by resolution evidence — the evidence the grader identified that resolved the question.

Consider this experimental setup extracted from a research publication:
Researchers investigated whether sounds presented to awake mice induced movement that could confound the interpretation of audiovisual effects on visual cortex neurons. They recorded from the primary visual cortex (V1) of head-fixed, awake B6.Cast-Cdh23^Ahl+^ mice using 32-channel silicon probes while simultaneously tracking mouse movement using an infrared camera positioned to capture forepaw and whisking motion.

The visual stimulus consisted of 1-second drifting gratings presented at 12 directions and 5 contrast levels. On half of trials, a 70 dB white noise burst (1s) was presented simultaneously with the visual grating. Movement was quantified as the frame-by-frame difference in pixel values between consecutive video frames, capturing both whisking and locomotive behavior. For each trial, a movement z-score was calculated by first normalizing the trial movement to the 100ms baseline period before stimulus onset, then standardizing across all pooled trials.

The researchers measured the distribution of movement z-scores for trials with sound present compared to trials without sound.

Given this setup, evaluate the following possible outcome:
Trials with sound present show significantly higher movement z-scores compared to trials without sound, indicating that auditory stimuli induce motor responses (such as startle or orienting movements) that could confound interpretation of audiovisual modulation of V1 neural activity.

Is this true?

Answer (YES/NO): YES